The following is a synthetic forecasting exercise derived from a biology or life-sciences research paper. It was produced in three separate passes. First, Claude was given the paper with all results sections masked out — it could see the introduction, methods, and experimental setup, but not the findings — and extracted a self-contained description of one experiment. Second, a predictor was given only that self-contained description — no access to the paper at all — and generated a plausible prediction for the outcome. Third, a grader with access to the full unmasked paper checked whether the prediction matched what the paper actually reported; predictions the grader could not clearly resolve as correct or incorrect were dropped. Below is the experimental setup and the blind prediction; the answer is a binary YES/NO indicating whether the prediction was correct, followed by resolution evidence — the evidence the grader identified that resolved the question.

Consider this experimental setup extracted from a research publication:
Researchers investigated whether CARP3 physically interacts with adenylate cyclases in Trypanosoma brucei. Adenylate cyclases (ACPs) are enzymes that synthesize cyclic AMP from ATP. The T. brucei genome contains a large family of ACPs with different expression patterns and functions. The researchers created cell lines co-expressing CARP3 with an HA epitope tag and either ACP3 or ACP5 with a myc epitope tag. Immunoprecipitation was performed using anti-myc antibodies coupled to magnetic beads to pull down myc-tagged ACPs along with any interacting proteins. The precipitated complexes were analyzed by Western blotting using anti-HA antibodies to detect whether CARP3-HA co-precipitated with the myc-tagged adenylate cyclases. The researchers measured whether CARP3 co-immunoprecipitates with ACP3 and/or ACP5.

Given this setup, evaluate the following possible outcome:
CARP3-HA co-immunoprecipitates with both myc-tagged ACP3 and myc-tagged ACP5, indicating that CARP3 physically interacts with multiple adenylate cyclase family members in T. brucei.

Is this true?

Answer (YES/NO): YES